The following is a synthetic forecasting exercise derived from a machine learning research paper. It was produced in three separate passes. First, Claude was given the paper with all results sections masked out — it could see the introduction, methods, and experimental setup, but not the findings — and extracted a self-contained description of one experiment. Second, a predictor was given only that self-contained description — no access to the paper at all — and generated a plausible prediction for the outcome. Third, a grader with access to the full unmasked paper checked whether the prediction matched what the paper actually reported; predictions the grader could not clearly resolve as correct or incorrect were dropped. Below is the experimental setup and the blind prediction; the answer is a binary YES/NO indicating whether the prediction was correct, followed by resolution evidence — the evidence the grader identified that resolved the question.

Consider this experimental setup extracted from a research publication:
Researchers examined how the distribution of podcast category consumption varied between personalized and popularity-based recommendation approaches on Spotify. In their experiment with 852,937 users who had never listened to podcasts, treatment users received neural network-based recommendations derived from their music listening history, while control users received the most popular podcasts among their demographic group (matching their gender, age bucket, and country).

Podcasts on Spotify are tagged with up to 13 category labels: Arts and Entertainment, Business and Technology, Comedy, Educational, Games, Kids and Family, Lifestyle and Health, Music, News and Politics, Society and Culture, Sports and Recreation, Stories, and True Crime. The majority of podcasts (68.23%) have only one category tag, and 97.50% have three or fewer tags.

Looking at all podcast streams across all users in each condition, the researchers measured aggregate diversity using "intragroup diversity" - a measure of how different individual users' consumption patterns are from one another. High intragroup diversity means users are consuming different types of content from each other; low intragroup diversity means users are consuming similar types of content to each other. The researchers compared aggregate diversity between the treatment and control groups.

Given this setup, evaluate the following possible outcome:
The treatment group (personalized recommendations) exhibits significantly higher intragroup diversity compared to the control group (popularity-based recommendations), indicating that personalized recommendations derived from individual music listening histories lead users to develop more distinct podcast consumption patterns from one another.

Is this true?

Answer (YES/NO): YES